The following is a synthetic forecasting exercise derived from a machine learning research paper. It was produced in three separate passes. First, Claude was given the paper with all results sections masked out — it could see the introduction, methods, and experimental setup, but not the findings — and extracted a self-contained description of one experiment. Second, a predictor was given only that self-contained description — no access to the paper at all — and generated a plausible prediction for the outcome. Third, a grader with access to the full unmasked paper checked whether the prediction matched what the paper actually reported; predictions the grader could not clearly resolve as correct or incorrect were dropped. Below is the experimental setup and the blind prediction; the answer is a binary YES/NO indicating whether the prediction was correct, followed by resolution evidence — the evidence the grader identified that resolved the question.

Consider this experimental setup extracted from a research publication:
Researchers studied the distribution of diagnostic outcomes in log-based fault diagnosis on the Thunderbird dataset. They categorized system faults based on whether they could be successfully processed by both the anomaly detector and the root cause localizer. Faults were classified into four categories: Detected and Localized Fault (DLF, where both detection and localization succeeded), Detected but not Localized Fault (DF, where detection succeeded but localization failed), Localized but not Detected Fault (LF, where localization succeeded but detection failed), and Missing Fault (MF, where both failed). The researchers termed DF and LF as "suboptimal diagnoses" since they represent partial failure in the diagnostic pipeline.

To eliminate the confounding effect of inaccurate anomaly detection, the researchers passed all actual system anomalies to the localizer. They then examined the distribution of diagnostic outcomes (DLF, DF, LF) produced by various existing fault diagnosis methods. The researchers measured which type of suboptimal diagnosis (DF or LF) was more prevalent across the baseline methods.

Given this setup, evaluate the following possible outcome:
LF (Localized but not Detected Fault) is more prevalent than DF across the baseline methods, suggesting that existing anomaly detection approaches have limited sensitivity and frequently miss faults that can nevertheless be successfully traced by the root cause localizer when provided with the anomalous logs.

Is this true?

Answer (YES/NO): NO